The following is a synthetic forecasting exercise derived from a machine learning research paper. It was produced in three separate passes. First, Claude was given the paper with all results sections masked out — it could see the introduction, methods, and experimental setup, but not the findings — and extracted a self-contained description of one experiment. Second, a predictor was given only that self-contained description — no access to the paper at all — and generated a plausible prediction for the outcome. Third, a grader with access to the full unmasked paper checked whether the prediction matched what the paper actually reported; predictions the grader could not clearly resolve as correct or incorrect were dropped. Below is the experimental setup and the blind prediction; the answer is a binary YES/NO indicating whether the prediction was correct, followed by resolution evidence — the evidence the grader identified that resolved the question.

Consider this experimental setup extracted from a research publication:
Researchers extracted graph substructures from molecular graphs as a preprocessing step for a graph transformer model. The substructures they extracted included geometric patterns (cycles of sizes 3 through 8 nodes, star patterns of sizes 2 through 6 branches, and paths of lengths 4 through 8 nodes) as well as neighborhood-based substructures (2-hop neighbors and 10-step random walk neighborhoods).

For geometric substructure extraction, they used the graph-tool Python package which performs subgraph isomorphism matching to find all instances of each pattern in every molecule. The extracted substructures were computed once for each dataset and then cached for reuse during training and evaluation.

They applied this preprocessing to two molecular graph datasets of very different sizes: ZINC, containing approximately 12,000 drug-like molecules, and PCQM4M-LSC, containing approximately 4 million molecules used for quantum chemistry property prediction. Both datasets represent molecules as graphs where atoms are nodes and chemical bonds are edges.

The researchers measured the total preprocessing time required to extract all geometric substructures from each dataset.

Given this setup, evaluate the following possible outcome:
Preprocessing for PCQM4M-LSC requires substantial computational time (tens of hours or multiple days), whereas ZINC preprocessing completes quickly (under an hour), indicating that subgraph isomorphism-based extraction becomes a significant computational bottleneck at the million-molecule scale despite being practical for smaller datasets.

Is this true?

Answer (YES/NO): NO